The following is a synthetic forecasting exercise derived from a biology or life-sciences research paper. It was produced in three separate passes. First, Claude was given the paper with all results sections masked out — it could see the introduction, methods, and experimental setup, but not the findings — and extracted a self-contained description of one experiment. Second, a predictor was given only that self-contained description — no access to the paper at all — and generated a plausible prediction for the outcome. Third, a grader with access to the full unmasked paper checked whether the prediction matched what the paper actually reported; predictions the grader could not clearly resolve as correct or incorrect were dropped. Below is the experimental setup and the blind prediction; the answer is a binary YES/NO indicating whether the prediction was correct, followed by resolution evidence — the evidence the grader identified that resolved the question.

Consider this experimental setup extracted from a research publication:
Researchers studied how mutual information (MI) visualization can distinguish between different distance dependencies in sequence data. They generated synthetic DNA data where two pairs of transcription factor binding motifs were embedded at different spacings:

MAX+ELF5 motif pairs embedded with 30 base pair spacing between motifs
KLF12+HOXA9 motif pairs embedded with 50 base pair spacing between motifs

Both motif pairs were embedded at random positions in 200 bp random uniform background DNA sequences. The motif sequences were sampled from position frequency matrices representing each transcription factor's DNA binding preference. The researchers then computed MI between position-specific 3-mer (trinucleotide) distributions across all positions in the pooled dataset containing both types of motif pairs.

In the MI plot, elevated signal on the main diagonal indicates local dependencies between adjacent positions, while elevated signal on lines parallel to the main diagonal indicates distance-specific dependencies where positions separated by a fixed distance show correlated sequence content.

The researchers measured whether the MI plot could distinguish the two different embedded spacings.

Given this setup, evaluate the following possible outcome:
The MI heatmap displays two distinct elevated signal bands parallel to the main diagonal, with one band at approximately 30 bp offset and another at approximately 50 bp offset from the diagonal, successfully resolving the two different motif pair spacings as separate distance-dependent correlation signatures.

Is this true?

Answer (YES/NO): YES